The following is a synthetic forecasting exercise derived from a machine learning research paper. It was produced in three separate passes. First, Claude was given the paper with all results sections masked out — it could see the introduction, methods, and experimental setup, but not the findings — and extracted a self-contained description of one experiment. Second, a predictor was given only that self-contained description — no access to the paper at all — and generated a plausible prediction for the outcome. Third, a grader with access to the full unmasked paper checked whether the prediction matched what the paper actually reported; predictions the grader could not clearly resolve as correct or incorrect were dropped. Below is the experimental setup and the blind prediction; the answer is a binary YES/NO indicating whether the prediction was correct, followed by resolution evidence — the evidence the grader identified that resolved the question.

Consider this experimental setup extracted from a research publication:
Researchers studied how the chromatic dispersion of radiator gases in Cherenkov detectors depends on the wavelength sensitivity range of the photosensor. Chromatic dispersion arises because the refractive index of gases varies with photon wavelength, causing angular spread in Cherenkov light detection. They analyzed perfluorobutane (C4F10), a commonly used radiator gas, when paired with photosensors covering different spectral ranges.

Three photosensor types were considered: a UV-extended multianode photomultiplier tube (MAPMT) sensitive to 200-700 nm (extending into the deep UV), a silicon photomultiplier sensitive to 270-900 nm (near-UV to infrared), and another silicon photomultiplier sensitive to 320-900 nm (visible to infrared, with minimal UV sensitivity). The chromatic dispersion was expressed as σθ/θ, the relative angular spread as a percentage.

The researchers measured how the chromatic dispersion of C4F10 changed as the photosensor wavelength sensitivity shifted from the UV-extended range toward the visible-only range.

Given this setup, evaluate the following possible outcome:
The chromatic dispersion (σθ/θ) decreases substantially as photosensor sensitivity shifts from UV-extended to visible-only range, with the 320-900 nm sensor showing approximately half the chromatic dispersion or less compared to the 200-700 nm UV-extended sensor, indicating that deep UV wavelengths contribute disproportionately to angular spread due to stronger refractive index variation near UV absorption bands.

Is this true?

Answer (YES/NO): YES